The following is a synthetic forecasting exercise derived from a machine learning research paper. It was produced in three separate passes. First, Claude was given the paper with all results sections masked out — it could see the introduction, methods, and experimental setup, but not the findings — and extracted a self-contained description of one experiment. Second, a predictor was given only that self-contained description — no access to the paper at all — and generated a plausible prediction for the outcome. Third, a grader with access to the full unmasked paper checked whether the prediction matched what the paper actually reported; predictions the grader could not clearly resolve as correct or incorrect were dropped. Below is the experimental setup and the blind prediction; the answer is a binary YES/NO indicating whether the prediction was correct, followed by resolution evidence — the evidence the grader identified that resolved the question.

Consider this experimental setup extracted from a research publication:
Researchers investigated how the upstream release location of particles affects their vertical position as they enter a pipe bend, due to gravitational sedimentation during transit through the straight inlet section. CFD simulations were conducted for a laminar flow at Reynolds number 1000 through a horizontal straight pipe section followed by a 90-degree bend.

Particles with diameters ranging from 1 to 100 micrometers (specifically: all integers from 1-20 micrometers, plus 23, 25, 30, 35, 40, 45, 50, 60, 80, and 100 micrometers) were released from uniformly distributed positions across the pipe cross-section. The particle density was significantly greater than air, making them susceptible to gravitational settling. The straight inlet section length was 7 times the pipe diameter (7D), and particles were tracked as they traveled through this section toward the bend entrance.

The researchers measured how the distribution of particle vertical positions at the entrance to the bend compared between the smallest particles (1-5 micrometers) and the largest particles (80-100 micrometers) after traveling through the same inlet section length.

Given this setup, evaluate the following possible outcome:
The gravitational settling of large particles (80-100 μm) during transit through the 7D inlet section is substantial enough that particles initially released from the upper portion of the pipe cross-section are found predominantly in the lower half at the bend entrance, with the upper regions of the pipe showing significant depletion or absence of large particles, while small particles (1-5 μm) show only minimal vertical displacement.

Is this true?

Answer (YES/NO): YES